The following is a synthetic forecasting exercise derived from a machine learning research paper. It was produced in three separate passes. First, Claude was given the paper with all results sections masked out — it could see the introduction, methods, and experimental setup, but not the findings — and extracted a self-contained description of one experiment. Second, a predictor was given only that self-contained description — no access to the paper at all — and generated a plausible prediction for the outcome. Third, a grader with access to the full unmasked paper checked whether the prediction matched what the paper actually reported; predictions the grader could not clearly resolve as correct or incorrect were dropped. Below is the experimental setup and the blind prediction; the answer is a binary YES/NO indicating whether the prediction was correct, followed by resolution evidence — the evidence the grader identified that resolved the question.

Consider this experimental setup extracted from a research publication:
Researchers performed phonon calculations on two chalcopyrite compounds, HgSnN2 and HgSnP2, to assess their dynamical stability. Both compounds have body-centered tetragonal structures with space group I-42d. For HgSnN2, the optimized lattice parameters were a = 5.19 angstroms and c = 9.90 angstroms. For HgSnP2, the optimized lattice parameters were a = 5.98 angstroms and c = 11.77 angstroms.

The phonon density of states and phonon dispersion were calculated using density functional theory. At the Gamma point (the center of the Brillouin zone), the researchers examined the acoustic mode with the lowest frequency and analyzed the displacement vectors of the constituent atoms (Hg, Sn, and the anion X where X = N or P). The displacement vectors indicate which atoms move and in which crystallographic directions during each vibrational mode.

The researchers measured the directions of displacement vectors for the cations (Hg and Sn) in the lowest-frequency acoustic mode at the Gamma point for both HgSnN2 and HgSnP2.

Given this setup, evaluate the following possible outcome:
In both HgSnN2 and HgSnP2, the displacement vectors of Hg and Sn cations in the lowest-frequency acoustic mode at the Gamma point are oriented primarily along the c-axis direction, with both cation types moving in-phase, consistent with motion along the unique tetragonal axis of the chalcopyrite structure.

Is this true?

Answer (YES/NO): NO